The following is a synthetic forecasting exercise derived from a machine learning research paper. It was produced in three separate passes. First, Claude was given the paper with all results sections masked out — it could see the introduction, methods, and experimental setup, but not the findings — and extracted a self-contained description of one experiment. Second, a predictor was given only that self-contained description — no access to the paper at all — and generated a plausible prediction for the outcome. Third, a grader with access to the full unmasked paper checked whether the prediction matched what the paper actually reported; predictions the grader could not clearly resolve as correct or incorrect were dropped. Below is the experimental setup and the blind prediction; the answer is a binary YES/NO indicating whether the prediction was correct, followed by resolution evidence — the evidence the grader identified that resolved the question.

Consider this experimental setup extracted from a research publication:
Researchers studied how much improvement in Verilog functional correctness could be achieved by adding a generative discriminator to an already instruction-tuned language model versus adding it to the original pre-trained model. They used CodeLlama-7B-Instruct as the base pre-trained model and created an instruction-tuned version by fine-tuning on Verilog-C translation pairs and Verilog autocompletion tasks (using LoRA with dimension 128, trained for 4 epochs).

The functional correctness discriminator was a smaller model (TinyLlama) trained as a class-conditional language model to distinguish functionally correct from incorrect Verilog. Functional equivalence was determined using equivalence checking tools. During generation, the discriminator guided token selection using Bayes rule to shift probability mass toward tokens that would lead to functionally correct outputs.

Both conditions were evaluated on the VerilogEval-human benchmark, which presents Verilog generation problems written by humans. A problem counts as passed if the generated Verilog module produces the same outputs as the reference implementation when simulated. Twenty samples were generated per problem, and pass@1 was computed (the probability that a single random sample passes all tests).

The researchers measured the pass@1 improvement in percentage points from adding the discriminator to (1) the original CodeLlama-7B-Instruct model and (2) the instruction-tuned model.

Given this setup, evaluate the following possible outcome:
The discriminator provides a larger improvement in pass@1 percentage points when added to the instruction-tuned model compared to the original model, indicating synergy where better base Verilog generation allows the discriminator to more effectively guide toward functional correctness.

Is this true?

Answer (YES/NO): NO